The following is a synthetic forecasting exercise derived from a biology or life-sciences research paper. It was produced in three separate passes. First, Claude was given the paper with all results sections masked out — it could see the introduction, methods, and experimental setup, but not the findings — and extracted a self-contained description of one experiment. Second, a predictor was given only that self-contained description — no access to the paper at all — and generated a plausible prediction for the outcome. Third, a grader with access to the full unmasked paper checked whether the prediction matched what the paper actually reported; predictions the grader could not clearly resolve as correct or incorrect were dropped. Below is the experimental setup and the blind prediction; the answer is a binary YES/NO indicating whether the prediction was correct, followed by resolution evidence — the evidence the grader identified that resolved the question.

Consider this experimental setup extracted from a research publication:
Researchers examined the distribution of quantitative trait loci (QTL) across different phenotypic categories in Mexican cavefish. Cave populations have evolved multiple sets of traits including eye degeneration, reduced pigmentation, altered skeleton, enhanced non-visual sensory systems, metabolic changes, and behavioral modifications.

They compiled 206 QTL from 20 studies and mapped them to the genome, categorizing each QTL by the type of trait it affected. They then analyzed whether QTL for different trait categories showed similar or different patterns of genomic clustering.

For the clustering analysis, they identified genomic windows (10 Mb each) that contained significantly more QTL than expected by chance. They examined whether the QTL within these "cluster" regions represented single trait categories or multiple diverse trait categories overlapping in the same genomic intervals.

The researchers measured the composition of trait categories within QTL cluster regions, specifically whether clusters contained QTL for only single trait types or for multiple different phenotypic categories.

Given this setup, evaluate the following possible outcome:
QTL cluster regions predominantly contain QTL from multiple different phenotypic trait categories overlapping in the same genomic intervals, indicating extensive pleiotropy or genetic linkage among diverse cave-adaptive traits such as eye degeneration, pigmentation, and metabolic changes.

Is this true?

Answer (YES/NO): YES